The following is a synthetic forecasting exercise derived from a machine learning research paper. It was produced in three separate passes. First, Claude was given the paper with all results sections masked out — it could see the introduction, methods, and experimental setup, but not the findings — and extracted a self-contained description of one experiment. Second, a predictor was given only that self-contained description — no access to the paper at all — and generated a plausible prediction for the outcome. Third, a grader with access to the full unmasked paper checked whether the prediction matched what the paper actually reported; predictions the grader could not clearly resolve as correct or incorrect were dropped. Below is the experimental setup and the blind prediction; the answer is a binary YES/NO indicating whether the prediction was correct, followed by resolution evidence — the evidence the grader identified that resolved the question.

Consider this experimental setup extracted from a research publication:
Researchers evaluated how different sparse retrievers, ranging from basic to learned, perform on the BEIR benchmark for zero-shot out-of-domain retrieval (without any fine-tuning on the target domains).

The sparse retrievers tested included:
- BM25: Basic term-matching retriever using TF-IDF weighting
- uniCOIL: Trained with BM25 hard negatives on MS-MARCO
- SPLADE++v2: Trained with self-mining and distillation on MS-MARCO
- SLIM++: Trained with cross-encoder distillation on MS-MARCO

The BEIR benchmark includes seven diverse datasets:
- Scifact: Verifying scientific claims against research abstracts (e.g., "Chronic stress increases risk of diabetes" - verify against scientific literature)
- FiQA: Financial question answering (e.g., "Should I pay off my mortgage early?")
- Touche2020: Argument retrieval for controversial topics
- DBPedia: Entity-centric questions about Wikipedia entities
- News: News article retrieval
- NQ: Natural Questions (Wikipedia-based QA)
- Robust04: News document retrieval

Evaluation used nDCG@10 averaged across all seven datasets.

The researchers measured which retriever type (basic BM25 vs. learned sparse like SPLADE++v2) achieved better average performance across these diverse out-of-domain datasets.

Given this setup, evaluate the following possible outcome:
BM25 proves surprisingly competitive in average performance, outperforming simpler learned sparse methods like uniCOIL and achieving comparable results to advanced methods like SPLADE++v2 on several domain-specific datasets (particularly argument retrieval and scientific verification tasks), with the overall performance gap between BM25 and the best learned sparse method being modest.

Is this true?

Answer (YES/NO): NO